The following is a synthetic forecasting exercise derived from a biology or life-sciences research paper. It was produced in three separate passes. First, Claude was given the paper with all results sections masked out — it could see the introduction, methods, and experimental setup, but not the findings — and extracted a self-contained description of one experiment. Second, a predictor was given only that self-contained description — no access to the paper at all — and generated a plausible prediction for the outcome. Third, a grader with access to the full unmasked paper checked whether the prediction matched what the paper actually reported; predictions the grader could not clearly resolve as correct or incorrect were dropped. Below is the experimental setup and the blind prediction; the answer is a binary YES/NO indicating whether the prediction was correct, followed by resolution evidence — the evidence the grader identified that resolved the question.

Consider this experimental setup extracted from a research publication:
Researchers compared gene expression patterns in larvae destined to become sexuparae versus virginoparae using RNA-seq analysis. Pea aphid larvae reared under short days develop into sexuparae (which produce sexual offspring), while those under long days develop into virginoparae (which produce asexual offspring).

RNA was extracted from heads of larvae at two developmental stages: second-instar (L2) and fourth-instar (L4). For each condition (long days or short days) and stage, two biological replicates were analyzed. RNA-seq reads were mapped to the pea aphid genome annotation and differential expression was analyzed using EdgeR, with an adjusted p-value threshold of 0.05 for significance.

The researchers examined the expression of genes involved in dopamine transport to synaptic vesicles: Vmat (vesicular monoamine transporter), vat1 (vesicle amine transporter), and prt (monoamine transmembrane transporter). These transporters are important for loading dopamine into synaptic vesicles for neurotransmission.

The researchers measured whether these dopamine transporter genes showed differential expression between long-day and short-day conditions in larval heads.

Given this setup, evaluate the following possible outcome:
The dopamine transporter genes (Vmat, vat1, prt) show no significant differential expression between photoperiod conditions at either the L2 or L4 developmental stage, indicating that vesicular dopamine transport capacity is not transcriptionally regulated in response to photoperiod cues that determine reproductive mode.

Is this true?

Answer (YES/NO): NO